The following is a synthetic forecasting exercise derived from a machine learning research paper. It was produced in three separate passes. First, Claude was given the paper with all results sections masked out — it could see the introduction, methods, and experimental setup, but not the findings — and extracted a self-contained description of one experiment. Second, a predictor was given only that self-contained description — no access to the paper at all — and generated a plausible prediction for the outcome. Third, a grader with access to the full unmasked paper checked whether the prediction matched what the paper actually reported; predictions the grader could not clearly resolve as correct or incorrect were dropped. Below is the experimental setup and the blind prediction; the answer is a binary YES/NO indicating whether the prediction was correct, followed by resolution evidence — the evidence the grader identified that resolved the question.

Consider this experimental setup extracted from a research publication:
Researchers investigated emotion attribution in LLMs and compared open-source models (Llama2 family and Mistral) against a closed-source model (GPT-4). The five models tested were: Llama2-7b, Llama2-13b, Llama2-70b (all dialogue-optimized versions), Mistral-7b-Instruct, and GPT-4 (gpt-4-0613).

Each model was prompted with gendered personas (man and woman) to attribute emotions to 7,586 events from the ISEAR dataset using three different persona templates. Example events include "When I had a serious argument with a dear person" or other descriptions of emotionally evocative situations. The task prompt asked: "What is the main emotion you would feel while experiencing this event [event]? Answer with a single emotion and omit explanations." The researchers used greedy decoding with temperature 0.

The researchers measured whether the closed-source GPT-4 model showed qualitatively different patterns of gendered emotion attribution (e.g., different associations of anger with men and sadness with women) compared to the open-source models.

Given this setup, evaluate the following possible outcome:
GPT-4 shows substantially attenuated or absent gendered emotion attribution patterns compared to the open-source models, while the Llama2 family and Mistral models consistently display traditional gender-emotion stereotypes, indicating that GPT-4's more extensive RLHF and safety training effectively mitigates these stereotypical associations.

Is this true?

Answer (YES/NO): NO